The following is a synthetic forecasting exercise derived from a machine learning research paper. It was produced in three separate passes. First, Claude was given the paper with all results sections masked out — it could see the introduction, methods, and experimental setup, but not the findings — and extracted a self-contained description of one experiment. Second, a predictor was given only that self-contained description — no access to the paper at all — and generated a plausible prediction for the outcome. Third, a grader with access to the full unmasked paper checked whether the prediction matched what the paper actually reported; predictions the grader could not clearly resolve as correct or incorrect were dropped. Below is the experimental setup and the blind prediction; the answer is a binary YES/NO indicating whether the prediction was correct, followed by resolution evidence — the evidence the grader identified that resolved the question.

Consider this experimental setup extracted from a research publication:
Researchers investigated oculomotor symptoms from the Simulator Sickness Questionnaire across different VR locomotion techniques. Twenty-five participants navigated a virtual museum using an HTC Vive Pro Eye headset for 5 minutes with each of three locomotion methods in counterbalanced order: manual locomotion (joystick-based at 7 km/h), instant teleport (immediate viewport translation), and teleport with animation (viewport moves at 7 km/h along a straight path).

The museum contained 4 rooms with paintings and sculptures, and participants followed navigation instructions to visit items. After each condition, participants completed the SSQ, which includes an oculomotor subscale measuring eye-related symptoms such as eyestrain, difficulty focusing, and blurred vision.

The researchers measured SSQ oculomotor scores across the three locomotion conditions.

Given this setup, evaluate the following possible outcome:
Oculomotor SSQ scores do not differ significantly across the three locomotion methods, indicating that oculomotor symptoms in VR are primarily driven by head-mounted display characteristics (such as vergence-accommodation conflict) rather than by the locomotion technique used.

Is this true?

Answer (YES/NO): NO